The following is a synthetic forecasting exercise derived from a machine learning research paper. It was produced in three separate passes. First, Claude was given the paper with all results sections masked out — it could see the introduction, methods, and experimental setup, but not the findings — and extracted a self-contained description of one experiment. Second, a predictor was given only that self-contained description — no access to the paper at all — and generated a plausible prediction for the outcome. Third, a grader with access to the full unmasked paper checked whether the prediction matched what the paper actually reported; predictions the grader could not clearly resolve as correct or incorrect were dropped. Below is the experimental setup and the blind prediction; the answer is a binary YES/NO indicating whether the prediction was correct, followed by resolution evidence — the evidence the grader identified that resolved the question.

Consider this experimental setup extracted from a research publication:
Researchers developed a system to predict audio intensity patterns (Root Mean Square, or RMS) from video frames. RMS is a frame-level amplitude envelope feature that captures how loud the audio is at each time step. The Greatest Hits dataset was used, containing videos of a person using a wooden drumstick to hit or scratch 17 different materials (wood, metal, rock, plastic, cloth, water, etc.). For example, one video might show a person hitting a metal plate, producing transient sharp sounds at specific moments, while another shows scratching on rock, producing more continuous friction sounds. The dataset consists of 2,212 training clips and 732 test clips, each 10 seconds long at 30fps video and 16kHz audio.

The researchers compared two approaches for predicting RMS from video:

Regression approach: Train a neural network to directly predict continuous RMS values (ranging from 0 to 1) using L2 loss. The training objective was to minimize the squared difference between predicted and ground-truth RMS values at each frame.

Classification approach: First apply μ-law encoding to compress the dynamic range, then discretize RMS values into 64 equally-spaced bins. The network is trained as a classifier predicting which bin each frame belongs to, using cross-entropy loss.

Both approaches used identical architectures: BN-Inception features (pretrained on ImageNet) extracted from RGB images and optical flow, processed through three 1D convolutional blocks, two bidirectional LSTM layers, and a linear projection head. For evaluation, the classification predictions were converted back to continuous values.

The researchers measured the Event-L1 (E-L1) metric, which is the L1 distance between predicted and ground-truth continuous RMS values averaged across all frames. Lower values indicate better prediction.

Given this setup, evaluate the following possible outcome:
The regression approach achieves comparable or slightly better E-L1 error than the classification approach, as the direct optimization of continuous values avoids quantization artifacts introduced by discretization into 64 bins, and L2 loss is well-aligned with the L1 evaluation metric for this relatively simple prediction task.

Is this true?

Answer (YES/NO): NO